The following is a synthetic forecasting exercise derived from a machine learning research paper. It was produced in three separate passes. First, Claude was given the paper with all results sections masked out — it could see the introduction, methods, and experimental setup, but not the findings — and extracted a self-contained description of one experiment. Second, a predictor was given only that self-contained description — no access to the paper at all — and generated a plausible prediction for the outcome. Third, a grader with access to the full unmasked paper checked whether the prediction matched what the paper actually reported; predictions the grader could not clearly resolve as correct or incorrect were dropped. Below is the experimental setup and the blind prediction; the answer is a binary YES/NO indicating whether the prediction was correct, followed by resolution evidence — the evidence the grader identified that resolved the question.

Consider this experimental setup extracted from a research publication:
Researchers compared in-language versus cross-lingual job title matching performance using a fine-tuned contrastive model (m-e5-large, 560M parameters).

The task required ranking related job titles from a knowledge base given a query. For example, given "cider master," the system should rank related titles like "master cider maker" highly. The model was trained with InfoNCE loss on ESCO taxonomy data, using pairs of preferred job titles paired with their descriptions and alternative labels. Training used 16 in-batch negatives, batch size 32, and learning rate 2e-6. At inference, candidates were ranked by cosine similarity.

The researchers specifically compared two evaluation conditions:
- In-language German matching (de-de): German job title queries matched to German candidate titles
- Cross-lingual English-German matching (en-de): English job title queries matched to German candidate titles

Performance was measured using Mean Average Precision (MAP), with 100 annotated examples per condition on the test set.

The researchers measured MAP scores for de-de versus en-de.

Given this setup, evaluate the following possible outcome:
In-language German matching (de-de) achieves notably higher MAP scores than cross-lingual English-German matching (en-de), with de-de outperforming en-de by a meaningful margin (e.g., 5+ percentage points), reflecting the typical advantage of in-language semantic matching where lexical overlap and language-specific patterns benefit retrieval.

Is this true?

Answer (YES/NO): NO